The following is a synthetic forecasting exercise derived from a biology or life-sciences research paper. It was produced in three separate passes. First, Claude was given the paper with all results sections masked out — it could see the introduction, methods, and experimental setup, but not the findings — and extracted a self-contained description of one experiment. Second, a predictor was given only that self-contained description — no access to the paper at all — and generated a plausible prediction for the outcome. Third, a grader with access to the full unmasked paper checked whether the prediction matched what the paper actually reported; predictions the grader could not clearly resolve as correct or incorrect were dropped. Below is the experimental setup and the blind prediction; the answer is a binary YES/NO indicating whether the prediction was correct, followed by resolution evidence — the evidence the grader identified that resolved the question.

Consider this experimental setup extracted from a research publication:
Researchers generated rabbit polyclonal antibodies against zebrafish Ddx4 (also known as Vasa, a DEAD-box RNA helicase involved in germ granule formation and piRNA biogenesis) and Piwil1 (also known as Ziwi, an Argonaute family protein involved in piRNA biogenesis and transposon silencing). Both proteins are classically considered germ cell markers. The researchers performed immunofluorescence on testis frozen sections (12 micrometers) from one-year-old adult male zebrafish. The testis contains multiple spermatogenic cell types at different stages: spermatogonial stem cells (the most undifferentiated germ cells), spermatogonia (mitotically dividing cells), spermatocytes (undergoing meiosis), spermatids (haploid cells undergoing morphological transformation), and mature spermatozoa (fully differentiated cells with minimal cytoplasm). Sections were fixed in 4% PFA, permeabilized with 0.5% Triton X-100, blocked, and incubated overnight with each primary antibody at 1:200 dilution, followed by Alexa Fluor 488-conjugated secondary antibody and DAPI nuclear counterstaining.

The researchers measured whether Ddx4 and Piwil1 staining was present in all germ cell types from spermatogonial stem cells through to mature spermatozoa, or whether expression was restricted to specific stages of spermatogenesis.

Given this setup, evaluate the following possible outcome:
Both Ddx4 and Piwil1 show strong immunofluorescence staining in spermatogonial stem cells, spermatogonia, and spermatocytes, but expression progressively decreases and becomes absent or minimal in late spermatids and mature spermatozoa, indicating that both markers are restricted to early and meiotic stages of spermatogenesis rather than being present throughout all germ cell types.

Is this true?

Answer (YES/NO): NO